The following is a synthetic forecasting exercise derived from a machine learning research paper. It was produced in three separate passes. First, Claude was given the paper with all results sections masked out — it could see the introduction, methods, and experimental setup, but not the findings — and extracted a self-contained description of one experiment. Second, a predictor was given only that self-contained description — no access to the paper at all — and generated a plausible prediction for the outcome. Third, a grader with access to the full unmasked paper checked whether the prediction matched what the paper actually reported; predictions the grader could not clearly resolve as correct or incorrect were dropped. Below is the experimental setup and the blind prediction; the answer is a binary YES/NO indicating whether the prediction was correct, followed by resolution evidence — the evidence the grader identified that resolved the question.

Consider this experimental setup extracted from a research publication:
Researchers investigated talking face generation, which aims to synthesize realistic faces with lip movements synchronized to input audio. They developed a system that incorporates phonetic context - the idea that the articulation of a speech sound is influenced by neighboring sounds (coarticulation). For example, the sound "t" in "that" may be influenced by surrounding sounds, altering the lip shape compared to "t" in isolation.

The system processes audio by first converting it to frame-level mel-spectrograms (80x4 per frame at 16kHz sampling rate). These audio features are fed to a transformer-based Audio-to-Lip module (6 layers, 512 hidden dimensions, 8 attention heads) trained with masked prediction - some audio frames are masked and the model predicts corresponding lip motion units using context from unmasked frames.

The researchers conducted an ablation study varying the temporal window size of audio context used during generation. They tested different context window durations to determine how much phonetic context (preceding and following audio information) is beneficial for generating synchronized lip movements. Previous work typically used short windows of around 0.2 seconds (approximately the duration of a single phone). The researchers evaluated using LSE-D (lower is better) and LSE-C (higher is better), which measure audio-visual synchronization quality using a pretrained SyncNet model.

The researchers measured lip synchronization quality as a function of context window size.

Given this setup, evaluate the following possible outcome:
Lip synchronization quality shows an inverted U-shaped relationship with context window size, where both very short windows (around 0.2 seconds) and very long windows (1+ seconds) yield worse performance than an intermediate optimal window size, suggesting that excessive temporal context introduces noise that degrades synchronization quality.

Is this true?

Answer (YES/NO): NO